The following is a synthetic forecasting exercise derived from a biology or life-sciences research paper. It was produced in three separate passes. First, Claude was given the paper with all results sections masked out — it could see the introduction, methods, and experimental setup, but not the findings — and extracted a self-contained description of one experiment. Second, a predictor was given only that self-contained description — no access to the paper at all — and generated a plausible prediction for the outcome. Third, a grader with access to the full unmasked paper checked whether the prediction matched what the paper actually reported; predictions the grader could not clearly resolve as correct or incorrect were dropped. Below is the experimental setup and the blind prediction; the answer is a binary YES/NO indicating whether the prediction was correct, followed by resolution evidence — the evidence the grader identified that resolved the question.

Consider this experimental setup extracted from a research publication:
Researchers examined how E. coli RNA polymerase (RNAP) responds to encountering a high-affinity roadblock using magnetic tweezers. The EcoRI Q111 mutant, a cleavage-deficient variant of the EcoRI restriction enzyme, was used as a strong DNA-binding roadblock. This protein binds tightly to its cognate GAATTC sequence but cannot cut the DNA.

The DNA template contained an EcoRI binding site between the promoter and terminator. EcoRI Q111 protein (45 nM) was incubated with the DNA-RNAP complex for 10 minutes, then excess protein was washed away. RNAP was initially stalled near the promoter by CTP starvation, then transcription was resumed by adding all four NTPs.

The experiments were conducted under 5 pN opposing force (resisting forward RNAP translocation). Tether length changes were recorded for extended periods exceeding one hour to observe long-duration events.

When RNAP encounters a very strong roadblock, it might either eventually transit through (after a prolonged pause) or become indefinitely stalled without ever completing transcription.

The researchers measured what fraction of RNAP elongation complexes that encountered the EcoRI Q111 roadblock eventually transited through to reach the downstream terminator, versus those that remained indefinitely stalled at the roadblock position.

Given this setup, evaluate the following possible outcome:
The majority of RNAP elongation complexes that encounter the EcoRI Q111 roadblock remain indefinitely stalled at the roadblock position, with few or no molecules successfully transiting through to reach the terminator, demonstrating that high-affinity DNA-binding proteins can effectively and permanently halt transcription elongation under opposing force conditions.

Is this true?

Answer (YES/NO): YES